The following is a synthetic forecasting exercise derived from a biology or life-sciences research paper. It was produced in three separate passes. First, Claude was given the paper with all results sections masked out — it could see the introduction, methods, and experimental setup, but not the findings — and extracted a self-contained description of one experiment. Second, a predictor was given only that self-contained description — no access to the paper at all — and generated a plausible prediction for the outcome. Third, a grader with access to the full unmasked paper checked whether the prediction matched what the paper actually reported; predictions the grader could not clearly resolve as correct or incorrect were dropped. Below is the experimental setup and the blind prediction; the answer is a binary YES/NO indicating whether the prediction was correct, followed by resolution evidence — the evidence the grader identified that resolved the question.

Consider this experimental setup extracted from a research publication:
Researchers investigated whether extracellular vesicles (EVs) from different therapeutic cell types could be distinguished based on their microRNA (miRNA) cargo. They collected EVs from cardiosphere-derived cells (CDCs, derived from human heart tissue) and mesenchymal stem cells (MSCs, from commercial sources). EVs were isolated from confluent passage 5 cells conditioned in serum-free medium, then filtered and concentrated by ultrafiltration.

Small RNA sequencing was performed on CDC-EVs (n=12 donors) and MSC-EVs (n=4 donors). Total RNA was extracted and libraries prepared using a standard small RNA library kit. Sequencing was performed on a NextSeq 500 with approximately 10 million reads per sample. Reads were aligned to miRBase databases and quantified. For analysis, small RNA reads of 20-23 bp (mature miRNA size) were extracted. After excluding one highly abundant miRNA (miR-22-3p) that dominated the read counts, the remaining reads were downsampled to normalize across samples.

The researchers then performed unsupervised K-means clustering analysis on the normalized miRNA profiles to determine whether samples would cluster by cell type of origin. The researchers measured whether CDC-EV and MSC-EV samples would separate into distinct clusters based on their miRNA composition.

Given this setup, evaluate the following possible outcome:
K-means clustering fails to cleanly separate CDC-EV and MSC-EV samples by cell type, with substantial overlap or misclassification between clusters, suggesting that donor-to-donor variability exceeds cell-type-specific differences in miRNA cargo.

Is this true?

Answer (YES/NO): NO